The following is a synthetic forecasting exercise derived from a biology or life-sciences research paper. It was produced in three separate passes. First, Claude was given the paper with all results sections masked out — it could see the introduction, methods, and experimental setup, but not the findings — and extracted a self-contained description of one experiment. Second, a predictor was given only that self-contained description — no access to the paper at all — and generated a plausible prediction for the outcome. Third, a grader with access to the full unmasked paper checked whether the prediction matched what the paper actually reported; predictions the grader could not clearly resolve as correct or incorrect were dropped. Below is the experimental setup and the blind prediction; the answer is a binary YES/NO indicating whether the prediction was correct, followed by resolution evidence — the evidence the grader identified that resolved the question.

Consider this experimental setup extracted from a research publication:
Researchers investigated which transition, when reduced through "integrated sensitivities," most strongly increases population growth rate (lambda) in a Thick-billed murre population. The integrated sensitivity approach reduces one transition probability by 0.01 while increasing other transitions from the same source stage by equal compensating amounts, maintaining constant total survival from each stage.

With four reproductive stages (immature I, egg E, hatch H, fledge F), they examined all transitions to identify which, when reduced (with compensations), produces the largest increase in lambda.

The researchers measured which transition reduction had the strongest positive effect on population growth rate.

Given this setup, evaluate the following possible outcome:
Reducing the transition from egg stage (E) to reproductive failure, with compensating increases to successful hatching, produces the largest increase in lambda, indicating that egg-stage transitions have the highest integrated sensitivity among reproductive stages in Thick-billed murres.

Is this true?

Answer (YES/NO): NO